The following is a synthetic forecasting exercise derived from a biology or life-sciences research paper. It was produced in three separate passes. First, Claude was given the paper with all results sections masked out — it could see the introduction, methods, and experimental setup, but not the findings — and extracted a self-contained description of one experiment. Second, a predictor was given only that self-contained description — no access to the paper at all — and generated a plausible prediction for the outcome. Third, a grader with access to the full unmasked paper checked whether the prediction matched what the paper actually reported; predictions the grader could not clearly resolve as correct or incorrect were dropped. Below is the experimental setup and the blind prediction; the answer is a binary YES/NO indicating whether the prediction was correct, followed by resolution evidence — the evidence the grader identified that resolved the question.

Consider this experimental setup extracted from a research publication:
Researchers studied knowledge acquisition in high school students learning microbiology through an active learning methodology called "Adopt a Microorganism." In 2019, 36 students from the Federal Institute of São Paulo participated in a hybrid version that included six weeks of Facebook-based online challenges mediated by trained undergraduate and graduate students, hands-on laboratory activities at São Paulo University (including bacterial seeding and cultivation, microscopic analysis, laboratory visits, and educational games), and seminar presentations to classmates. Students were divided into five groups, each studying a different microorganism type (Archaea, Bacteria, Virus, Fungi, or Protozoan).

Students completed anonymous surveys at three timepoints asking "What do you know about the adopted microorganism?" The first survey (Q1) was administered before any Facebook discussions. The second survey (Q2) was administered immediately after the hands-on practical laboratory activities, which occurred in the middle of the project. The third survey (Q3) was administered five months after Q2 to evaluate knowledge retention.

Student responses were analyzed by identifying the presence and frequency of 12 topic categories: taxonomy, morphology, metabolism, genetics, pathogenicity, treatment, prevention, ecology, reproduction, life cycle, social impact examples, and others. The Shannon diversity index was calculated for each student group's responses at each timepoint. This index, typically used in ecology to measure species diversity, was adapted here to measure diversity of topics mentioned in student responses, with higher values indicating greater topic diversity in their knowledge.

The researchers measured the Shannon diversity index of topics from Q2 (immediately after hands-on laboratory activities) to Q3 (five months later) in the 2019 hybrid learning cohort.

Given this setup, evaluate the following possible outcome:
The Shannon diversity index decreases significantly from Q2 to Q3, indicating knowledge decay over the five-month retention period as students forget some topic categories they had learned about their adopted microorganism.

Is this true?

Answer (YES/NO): NO